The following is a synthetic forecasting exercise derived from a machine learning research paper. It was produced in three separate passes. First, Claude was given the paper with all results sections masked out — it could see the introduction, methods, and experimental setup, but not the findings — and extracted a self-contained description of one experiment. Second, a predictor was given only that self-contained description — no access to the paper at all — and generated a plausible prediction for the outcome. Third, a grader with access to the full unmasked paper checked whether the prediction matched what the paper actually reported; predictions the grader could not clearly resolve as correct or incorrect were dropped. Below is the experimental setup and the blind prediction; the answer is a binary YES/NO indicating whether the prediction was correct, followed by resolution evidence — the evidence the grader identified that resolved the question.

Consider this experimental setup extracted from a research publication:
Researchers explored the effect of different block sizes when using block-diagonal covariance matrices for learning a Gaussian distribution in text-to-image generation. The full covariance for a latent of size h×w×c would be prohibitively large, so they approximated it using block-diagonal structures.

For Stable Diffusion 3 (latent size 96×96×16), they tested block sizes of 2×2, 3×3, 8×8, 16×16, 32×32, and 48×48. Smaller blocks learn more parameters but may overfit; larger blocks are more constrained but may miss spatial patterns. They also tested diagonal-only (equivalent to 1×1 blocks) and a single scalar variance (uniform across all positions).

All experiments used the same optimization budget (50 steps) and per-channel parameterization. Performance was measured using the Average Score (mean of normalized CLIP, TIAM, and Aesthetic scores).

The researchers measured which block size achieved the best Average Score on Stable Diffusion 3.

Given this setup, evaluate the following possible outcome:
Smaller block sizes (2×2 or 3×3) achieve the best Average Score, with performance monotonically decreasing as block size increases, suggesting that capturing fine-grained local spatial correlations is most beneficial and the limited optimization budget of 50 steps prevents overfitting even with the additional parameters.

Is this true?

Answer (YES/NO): NO